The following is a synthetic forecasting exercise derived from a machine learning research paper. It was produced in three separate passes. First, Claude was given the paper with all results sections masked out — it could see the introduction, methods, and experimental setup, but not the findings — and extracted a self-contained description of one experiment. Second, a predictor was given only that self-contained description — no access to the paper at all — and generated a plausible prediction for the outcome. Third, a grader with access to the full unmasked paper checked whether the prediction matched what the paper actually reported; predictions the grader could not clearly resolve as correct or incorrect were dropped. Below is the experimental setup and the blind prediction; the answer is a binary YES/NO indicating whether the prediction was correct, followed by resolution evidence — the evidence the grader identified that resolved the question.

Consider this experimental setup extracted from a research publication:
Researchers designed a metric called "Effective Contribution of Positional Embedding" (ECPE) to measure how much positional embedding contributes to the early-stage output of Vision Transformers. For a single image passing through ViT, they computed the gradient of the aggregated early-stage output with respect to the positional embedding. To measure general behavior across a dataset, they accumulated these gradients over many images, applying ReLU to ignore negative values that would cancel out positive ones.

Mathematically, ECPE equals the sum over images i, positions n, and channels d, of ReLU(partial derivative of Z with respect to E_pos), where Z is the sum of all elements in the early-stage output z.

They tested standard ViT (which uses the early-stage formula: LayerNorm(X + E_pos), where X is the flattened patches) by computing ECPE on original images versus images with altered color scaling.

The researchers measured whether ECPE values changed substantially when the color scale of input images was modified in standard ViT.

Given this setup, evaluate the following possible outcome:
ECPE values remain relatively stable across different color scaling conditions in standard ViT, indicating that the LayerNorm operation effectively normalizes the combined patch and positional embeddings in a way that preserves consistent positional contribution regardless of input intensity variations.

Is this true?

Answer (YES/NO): NO